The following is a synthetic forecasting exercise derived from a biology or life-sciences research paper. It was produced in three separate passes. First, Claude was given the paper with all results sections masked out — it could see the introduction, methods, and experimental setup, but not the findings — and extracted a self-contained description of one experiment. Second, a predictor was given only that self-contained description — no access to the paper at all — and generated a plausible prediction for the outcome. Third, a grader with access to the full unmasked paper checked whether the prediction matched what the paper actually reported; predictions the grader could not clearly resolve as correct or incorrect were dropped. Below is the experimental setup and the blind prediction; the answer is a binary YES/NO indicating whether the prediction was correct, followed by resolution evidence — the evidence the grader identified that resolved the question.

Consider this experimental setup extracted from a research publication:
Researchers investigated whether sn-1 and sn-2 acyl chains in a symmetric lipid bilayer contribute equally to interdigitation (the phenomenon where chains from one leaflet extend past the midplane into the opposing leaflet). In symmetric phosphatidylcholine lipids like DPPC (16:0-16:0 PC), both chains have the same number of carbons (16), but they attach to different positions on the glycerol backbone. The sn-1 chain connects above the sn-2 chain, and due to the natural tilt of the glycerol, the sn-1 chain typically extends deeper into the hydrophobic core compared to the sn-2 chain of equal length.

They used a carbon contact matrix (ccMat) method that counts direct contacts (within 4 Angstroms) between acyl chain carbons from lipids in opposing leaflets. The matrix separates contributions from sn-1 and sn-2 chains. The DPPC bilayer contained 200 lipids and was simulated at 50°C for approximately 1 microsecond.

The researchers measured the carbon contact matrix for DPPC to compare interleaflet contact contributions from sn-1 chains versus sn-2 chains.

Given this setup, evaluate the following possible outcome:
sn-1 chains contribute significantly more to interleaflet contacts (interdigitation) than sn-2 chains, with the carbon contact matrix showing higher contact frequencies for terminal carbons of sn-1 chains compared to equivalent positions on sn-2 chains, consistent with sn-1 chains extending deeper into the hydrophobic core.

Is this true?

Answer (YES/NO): NO